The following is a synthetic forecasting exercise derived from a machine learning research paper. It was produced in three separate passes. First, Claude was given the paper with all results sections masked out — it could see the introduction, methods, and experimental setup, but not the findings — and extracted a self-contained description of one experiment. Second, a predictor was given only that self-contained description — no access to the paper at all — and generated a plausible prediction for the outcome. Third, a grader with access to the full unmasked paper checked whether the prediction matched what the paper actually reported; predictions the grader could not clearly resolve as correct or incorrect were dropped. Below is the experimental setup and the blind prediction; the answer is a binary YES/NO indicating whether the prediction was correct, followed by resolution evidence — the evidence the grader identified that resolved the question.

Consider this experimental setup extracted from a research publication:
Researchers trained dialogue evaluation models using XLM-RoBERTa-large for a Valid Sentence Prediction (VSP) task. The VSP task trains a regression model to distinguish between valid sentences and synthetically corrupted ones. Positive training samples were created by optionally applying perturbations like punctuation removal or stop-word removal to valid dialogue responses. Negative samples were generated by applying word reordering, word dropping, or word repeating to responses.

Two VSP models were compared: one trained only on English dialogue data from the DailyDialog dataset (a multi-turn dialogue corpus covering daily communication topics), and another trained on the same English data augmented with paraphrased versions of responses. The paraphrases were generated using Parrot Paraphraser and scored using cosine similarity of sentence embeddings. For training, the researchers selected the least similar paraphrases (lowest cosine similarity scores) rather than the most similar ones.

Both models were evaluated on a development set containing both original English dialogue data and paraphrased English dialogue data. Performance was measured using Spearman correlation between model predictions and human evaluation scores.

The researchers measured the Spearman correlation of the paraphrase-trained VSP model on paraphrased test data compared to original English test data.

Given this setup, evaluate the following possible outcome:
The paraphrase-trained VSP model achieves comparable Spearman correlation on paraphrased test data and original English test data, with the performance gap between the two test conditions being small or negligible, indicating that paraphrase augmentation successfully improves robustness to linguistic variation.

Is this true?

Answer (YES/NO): NO